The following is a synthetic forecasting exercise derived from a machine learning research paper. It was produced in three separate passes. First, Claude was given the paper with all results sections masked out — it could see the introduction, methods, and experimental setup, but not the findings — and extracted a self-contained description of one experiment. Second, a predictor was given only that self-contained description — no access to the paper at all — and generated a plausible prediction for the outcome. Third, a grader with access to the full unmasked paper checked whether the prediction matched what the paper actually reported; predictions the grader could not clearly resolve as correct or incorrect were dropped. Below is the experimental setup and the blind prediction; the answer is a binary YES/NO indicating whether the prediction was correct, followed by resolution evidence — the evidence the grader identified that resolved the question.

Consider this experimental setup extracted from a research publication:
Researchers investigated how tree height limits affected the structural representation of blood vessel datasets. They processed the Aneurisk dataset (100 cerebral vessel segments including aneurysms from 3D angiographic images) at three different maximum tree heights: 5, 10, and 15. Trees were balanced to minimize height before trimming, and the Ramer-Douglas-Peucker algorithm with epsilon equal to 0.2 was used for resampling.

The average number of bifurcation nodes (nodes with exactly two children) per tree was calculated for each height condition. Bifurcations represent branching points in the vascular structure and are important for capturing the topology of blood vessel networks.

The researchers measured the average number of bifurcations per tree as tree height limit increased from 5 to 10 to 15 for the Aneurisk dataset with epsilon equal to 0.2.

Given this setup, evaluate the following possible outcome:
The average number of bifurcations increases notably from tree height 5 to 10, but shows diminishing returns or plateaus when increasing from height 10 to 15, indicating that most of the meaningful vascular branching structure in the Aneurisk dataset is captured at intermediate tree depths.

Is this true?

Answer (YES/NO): YES